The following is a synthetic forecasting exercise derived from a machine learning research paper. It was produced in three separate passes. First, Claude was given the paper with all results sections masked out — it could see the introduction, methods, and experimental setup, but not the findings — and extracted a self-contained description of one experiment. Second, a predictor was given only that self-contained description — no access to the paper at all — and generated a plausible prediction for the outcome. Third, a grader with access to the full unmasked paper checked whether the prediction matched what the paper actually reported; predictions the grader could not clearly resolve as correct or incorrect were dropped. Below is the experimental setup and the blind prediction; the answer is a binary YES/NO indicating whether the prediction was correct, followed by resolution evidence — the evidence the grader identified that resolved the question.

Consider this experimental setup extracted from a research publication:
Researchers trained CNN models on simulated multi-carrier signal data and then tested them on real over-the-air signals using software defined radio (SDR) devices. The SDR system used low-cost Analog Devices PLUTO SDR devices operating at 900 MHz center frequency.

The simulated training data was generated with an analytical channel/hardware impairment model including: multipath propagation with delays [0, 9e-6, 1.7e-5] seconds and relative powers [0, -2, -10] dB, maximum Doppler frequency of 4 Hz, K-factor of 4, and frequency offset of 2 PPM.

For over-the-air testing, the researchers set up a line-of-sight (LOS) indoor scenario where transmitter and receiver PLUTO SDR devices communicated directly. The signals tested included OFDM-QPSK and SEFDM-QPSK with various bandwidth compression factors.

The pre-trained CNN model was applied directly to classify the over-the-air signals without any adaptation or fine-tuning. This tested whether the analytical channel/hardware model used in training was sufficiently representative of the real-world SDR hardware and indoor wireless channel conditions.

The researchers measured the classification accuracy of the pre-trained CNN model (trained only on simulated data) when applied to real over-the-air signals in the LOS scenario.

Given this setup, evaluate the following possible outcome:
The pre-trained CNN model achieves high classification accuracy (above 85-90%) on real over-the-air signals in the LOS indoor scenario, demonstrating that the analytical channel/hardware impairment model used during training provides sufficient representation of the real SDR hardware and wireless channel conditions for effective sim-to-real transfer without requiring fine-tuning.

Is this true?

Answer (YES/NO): NO